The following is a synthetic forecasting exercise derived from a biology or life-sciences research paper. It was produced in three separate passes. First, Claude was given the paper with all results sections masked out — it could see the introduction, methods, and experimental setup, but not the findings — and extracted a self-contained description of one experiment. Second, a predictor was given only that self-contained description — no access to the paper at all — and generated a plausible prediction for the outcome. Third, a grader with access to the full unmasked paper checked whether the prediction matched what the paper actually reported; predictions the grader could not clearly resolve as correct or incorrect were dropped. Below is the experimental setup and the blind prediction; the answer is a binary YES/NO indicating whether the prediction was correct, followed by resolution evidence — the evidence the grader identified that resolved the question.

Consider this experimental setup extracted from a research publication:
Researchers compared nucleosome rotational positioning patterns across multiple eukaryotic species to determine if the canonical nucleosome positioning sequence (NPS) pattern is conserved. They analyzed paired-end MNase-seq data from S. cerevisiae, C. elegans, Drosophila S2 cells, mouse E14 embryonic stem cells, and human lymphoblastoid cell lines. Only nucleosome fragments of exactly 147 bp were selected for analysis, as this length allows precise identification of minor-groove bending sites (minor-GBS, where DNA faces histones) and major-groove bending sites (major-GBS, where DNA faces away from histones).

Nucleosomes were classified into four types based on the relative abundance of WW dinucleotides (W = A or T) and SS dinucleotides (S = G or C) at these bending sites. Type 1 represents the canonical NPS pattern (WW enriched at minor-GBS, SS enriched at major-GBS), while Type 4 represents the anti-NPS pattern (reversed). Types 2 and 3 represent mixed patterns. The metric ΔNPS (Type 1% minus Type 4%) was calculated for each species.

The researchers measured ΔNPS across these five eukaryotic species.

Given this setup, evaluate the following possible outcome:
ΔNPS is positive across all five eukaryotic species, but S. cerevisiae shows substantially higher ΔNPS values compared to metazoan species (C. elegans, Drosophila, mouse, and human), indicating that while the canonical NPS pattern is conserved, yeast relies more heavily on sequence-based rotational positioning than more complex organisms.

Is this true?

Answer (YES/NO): NO